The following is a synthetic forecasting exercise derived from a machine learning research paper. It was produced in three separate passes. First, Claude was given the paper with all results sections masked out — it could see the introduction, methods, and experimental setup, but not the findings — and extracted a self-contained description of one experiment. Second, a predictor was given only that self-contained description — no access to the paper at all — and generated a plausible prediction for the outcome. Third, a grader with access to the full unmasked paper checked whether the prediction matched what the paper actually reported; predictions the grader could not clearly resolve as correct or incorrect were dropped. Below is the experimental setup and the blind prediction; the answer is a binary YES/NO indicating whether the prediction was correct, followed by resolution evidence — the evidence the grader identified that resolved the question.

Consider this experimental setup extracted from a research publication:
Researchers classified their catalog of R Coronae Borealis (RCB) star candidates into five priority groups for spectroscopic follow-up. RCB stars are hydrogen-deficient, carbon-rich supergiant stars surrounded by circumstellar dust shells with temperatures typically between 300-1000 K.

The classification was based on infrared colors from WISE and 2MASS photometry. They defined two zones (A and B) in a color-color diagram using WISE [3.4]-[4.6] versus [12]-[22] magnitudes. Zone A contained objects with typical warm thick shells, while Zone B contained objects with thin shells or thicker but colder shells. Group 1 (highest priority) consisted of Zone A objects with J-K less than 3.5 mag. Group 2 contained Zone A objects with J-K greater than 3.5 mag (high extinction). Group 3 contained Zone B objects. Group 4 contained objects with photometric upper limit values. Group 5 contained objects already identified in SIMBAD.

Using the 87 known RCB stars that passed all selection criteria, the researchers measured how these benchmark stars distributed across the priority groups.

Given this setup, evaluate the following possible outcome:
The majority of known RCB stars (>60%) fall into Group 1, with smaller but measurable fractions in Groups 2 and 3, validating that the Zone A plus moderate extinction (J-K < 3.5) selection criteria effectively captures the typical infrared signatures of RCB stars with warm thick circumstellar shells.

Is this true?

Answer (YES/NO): YES